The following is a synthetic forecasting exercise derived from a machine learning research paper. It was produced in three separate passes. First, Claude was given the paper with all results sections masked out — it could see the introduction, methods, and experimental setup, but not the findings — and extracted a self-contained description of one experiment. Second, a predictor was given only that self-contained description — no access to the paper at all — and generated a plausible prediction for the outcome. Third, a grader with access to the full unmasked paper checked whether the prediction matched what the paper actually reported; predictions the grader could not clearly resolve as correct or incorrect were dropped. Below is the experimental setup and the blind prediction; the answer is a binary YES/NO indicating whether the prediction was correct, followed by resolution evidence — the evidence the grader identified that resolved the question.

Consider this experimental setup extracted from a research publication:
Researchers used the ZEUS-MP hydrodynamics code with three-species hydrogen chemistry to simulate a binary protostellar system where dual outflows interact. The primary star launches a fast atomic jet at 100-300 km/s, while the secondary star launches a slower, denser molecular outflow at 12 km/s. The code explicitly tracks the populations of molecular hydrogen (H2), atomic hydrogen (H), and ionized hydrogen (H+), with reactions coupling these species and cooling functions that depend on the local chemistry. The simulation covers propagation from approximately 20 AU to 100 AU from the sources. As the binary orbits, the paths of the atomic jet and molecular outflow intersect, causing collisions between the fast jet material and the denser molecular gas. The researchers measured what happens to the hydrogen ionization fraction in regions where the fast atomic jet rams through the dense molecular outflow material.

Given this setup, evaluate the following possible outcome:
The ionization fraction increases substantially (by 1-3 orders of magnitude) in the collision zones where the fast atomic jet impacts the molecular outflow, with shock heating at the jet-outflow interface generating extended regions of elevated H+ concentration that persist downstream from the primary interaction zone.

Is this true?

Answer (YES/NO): YES